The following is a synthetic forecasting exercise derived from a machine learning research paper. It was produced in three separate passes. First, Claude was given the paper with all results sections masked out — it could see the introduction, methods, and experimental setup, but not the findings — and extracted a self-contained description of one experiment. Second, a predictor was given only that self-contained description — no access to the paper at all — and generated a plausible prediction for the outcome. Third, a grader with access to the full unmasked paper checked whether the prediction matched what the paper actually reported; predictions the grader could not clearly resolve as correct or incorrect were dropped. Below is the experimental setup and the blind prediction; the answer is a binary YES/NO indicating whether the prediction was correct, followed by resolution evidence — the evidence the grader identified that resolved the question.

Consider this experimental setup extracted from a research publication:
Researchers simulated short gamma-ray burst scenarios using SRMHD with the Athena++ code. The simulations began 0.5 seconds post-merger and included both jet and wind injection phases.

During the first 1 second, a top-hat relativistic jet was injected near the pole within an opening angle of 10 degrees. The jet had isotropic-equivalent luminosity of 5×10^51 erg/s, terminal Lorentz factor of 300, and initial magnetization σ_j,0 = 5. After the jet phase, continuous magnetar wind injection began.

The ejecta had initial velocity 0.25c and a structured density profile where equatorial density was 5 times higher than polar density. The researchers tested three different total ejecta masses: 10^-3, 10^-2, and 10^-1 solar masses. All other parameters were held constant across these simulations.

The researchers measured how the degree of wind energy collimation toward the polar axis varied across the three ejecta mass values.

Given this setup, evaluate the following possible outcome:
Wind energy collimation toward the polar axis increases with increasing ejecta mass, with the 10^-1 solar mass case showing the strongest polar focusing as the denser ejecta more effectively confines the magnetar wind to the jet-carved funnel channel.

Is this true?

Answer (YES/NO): NO